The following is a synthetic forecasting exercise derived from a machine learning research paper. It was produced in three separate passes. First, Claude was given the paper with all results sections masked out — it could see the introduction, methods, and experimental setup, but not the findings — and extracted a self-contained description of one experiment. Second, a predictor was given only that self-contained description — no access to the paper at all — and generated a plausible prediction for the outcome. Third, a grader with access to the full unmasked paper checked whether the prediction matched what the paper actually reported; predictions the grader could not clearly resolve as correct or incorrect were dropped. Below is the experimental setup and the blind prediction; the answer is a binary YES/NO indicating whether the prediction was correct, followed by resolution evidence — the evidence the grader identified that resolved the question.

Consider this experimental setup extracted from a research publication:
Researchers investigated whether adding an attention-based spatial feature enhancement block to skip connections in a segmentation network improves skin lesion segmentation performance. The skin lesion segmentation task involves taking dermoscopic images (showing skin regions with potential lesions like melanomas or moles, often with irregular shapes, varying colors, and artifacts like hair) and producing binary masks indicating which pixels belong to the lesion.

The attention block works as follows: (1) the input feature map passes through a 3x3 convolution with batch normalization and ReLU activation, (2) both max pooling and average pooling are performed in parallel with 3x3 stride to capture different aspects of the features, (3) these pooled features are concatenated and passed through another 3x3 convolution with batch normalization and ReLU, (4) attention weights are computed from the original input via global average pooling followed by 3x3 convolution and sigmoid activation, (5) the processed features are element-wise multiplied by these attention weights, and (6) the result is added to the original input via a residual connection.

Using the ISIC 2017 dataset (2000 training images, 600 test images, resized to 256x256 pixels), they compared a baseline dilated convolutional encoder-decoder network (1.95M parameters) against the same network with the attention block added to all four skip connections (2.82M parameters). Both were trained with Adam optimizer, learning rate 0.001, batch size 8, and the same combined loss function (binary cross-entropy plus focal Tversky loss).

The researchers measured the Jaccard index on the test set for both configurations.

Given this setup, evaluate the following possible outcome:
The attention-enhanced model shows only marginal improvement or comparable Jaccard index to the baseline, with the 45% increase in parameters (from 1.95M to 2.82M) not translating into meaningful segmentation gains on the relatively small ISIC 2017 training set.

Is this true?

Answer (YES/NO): NO